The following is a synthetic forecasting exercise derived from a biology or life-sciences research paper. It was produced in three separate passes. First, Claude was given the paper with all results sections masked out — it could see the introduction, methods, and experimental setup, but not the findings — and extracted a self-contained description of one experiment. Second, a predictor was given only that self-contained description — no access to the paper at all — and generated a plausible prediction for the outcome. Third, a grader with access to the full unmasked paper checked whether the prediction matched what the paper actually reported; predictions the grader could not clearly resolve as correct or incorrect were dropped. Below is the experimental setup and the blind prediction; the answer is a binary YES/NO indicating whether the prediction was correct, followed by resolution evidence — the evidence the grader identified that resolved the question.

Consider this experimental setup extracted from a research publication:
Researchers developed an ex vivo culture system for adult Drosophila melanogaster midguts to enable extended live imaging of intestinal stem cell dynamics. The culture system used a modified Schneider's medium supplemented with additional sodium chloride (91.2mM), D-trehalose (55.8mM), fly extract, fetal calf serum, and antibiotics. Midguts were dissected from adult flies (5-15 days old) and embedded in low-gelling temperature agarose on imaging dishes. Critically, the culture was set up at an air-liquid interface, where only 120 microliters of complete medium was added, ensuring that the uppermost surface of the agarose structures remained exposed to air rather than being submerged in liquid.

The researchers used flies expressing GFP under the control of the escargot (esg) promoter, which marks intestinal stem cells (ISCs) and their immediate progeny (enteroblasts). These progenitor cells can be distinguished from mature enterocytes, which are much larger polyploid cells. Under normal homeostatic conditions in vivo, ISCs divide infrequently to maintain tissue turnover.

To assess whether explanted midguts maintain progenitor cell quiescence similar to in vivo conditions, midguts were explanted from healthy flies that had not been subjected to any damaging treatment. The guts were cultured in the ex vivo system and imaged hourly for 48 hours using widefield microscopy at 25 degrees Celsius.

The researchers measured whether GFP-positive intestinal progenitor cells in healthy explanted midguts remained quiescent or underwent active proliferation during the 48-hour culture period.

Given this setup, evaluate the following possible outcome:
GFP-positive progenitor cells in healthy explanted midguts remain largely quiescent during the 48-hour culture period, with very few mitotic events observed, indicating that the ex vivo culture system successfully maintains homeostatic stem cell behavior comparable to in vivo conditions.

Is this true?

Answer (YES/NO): YES